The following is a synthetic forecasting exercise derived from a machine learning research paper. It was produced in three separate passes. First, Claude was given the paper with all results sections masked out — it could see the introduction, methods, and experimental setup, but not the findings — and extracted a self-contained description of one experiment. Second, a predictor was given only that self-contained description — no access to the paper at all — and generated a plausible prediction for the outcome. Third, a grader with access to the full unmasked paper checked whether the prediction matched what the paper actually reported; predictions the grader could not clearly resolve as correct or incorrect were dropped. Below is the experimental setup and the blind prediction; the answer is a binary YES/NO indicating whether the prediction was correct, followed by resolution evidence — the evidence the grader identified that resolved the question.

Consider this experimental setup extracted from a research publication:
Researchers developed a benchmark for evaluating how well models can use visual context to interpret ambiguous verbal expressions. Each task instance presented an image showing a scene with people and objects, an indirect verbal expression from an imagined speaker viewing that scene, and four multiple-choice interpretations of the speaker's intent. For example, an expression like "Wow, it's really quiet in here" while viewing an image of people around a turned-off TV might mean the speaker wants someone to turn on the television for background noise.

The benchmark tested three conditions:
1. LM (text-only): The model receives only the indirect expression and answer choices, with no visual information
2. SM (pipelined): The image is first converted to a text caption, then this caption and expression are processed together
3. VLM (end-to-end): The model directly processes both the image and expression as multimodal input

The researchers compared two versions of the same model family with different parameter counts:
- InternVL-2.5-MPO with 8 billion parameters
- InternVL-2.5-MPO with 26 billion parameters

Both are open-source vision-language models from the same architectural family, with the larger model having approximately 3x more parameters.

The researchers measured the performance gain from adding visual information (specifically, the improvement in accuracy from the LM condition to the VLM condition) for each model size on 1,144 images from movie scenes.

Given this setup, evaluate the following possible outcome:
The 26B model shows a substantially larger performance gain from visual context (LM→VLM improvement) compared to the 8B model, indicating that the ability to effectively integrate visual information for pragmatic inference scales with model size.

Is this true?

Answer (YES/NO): NO